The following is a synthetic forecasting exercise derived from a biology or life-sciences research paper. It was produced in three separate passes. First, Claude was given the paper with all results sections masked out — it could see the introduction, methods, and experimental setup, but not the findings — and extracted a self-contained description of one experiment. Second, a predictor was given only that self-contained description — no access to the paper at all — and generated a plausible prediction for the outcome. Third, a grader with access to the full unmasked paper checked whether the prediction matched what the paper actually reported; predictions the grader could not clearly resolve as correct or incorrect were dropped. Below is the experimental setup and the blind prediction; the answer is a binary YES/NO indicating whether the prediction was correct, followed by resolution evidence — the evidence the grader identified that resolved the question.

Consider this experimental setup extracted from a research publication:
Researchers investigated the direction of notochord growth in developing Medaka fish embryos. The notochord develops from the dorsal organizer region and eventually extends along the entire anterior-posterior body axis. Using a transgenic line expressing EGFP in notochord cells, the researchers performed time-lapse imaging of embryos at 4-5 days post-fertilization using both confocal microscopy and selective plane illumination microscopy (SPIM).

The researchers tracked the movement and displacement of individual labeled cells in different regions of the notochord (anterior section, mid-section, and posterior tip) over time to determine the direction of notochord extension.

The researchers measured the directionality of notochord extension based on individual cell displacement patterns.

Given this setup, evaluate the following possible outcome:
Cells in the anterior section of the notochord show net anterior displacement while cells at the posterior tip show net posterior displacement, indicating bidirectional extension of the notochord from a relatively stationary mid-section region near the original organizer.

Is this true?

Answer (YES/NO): YES